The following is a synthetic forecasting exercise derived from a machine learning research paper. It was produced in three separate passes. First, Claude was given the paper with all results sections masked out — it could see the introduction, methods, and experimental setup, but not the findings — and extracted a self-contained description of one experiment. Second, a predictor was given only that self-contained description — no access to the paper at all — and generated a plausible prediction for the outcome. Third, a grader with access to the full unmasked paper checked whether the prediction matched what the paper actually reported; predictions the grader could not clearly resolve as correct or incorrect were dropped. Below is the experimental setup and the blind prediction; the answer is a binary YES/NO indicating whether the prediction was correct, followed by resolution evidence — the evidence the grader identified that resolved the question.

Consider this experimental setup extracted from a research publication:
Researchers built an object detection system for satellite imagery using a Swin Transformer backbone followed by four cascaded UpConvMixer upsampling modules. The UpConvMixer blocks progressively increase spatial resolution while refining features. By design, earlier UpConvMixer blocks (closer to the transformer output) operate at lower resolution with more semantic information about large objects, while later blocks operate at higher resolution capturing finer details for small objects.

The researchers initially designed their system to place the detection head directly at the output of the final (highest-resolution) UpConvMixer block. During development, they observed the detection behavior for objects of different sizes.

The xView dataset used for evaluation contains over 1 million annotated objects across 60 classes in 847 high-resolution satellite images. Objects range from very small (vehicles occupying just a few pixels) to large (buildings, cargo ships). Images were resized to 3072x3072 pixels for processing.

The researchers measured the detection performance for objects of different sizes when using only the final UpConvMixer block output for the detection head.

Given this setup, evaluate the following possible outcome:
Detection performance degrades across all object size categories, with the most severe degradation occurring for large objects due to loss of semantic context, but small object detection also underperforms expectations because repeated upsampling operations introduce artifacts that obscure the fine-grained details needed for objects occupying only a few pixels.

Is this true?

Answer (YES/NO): NO